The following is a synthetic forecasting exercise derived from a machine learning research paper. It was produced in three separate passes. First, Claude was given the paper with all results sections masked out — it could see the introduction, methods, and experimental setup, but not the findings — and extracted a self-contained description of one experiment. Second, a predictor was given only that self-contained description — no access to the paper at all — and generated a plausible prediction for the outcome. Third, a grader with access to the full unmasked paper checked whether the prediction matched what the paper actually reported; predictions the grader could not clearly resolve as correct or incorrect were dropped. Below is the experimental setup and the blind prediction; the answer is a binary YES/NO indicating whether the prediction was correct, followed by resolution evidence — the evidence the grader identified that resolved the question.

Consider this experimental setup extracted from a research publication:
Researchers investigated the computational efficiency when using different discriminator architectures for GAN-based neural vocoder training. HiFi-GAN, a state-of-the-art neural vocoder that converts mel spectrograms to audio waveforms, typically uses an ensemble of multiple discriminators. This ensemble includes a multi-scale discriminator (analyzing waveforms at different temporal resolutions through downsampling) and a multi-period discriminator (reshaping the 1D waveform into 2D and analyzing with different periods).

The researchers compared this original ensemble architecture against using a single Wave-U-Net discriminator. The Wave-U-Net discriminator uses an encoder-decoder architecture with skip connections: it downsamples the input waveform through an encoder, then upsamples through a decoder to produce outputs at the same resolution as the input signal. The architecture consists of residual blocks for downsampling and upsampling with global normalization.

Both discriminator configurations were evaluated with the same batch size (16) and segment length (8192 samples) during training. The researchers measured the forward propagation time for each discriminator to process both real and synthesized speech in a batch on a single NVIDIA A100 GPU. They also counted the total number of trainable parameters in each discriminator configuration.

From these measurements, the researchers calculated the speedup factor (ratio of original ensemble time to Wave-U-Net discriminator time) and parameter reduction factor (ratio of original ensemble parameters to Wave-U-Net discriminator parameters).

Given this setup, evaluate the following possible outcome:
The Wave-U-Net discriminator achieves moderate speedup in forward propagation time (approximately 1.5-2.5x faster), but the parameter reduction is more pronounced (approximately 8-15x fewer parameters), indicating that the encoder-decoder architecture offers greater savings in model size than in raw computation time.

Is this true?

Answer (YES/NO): YES